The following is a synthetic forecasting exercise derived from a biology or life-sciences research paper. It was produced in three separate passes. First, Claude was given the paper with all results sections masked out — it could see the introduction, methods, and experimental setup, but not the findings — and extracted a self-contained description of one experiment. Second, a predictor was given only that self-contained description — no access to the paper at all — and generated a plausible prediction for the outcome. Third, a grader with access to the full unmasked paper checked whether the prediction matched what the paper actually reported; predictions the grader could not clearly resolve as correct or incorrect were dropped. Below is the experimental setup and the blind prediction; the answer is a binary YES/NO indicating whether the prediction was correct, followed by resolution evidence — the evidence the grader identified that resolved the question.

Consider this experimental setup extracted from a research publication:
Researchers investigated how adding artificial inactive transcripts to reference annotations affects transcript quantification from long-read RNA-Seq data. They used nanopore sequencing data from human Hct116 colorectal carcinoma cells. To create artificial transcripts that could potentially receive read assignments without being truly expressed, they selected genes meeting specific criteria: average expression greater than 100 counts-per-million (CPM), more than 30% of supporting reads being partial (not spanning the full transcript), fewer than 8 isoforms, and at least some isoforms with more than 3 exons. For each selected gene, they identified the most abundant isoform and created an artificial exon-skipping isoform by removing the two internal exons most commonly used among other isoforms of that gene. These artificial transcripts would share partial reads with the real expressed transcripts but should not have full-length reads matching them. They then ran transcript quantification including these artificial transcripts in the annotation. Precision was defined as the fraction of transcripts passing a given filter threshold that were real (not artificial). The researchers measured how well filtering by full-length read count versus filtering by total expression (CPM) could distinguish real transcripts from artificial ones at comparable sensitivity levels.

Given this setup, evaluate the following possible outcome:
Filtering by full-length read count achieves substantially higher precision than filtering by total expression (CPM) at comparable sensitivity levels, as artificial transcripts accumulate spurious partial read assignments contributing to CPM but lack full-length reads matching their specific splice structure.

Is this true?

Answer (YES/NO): YES